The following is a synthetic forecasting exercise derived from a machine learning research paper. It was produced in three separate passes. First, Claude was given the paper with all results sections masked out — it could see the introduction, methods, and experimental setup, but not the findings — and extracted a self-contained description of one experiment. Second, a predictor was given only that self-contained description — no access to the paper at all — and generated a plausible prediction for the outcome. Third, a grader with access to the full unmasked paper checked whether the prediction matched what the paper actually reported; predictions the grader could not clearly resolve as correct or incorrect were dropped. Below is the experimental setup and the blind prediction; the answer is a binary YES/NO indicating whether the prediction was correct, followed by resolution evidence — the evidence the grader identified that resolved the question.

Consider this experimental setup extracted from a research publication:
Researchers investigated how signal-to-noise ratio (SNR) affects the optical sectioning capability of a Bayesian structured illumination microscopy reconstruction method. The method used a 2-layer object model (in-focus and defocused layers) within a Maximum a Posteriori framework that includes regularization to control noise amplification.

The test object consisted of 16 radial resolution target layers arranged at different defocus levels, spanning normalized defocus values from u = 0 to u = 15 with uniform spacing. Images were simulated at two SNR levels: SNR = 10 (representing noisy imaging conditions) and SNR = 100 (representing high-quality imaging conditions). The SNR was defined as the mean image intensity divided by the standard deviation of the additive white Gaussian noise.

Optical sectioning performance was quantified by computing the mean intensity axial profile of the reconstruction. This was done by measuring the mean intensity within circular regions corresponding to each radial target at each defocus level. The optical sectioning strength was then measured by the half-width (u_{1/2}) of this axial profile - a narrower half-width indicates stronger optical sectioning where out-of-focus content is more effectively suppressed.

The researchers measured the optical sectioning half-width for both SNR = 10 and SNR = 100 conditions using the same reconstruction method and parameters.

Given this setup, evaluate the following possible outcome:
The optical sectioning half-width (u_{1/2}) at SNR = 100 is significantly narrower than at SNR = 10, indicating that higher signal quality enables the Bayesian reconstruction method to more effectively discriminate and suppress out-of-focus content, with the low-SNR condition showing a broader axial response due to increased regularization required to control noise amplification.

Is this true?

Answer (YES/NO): NO